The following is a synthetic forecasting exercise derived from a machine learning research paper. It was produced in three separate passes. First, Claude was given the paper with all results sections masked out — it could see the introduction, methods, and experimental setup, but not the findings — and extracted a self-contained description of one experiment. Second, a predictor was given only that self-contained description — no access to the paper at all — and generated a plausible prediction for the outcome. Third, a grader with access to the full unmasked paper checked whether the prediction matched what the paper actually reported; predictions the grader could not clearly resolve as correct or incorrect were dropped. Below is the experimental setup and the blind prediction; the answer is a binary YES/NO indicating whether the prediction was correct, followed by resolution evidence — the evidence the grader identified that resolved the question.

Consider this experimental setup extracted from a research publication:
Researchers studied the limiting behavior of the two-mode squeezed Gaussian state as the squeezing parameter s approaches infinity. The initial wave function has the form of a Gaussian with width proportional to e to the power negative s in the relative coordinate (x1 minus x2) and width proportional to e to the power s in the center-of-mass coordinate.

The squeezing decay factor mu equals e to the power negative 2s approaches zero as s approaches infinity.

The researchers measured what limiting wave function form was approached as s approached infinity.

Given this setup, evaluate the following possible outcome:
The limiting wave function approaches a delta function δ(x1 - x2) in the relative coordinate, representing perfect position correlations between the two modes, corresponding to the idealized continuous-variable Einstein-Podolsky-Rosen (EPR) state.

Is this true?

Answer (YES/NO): YES